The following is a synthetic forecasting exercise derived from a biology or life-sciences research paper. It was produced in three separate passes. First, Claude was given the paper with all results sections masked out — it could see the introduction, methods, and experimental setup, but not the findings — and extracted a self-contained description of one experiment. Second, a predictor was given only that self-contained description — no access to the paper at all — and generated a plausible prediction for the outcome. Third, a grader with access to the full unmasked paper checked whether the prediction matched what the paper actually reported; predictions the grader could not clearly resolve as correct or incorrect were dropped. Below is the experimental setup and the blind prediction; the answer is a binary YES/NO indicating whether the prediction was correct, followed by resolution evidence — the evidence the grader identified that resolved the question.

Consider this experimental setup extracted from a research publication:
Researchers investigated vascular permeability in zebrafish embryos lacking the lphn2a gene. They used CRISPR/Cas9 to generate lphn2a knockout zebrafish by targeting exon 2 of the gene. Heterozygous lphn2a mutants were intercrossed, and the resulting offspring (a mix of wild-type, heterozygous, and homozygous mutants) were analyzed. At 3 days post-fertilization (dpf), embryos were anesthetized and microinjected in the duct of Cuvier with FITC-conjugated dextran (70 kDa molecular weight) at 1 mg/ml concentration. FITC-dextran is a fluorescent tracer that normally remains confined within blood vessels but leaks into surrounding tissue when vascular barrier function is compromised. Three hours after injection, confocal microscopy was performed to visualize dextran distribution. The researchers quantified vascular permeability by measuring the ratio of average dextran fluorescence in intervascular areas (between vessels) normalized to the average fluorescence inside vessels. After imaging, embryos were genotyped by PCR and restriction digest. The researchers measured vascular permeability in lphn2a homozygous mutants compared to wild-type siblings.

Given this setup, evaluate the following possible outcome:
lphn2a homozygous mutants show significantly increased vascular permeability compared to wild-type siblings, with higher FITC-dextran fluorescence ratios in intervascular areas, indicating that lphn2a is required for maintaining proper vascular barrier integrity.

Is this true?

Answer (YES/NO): YES